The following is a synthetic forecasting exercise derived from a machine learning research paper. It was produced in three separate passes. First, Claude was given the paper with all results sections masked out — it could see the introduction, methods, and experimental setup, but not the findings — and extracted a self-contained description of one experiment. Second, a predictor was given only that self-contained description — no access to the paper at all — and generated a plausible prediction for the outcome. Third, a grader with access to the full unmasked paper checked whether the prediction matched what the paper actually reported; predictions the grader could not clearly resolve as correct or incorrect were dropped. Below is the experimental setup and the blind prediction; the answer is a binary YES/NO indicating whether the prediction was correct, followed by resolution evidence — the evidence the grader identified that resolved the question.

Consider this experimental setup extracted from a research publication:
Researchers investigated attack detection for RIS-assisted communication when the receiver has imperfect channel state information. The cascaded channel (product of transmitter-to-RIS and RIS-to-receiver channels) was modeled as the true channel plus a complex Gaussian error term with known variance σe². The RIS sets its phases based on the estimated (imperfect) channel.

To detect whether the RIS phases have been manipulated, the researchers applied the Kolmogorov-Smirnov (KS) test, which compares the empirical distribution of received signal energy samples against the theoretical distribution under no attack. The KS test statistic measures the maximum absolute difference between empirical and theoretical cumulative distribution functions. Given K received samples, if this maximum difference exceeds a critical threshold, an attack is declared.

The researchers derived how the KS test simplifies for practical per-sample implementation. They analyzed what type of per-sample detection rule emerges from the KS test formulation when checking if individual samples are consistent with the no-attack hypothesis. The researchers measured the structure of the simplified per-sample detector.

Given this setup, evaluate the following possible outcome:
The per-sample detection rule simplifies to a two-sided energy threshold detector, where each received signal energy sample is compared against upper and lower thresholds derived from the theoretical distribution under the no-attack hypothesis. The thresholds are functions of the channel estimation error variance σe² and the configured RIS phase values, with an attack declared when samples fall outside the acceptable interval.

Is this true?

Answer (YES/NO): YES